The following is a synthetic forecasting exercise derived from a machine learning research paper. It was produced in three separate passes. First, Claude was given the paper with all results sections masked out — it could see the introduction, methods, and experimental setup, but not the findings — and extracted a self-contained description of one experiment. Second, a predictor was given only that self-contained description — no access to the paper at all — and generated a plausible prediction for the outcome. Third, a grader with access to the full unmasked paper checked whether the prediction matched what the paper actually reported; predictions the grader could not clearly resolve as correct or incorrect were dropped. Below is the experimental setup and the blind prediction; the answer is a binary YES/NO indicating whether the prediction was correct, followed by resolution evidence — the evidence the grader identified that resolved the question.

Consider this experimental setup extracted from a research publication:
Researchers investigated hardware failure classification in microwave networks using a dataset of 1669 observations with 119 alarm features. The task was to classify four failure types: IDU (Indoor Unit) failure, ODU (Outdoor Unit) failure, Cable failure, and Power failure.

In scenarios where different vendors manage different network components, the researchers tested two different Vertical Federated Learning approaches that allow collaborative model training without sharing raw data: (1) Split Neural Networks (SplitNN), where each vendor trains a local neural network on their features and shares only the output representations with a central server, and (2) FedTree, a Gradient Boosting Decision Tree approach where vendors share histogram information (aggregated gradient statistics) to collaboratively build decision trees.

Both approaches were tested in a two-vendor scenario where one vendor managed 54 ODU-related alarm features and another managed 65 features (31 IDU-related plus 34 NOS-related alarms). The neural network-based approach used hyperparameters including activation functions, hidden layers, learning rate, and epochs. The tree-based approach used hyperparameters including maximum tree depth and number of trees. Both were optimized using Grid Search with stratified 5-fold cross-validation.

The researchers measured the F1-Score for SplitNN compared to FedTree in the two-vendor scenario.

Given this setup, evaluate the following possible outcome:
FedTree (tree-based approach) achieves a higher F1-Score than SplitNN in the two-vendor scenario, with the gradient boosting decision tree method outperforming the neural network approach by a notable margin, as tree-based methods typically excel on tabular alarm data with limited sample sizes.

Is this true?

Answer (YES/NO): NO